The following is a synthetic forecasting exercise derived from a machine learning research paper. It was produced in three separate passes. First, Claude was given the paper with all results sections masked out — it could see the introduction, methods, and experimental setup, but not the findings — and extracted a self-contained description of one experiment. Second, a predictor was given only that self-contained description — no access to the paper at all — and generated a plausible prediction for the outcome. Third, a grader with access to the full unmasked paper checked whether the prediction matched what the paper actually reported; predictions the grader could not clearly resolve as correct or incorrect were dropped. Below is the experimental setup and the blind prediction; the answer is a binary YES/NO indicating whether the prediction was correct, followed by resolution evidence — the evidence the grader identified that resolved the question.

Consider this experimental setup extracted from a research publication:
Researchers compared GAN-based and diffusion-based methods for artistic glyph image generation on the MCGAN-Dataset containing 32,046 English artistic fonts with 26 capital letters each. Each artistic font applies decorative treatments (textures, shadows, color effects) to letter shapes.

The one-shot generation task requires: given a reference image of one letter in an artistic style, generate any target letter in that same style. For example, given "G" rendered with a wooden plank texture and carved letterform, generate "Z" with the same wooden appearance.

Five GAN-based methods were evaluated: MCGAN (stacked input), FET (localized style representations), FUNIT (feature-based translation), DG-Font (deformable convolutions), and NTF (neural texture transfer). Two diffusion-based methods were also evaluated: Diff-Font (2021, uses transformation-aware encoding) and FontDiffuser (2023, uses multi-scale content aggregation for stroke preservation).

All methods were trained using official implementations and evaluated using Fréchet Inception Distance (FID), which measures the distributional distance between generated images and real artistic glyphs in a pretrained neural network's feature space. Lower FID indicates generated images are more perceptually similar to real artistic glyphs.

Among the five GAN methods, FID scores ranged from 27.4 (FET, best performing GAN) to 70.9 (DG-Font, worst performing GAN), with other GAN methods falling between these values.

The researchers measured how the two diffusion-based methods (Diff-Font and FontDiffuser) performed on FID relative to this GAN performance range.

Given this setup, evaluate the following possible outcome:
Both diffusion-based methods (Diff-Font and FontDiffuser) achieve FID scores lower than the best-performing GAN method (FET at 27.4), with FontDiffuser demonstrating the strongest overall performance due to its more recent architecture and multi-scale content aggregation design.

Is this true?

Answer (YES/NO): NO